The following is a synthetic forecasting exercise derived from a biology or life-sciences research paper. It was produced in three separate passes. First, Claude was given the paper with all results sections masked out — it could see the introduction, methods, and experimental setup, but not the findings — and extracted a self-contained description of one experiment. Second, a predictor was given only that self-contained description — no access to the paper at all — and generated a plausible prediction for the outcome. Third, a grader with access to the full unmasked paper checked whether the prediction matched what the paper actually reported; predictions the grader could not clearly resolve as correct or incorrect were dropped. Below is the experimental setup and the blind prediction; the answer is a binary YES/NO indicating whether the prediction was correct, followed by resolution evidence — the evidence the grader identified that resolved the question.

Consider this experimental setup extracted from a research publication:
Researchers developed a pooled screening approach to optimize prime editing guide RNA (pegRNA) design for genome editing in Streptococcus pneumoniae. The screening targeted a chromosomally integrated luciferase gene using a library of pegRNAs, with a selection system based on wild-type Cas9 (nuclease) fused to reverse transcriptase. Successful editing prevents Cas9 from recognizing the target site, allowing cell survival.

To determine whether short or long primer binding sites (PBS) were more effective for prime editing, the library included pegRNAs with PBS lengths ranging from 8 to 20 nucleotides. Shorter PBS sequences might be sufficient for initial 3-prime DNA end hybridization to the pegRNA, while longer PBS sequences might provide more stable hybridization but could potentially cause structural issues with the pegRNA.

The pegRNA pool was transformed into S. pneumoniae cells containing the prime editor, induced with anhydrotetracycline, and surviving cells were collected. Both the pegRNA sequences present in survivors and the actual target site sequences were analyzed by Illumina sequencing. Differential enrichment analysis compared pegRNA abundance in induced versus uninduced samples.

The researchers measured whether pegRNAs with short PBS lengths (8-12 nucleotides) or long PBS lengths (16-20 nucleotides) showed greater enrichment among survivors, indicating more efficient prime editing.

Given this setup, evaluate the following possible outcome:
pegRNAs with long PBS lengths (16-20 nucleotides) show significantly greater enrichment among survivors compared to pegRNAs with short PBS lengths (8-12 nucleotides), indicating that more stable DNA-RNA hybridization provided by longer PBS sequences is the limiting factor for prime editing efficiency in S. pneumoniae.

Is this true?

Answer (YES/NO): YES